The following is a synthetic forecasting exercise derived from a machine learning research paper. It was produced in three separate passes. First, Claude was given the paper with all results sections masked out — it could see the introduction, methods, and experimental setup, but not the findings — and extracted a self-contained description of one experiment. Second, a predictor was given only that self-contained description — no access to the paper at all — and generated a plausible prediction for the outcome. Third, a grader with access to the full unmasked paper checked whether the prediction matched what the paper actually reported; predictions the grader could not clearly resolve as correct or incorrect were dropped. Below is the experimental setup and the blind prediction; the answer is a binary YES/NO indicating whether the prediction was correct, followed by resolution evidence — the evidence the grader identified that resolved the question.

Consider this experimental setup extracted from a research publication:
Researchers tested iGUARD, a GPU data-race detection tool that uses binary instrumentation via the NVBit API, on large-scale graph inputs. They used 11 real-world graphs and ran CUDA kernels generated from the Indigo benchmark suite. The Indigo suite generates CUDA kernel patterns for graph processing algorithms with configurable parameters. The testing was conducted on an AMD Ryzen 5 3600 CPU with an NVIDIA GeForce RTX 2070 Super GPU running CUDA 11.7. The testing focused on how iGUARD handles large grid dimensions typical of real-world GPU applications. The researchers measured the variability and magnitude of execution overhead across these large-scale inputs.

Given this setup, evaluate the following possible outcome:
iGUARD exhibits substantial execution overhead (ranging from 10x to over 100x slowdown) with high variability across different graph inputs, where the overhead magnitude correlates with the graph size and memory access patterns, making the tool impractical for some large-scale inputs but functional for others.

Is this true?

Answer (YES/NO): NO